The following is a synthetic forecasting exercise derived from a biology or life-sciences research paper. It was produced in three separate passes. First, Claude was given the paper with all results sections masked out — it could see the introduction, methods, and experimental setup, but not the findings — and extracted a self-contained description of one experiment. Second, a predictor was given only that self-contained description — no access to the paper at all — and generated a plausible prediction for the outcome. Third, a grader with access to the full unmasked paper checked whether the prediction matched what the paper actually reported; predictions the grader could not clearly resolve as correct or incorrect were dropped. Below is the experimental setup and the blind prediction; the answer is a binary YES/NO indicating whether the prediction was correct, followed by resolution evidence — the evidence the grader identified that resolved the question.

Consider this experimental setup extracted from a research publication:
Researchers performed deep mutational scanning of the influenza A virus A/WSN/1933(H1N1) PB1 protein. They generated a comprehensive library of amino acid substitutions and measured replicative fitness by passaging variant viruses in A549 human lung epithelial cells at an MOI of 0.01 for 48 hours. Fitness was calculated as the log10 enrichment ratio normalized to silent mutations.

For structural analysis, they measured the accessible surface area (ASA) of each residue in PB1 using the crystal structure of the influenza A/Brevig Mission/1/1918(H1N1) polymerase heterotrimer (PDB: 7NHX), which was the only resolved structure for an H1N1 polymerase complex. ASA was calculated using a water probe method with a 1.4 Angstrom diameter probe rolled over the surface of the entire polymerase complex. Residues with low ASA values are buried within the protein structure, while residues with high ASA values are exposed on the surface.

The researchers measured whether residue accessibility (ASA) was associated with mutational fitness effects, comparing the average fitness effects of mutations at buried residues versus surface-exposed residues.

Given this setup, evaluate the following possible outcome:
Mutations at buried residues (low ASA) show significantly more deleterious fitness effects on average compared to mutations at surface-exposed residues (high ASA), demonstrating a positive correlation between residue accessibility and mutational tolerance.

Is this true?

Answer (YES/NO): YES